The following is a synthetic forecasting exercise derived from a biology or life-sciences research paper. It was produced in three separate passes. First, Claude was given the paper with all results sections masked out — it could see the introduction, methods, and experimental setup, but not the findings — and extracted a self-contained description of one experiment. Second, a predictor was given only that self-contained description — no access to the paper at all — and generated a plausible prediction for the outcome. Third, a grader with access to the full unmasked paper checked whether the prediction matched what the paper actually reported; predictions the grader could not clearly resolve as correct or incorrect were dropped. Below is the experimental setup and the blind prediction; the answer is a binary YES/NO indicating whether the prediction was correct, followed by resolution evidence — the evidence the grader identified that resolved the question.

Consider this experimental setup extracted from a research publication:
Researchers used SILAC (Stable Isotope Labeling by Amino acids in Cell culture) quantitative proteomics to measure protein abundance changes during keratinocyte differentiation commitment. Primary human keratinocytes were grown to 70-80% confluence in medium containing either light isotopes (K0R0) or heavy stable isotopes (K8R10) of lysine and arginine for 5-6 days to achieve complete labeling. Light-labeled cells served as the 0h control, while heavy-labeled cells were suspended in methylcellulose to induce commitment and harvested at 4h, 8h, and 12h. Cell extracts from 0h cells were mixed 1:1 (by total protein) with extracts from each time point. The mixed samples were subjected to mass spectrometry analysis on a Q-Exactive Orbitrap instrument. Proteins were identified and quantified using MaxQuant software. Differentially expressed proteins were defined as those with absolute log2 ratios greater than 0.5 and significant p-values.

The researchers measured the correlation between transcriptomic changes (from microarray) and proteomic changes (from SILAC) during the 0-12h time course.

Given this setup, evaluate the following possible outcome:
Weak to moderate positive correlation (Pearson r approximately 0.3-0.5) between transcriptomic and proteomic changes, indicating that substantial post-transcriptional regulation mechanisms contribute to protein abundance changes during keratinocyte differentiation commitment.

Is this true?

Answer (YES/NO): NO